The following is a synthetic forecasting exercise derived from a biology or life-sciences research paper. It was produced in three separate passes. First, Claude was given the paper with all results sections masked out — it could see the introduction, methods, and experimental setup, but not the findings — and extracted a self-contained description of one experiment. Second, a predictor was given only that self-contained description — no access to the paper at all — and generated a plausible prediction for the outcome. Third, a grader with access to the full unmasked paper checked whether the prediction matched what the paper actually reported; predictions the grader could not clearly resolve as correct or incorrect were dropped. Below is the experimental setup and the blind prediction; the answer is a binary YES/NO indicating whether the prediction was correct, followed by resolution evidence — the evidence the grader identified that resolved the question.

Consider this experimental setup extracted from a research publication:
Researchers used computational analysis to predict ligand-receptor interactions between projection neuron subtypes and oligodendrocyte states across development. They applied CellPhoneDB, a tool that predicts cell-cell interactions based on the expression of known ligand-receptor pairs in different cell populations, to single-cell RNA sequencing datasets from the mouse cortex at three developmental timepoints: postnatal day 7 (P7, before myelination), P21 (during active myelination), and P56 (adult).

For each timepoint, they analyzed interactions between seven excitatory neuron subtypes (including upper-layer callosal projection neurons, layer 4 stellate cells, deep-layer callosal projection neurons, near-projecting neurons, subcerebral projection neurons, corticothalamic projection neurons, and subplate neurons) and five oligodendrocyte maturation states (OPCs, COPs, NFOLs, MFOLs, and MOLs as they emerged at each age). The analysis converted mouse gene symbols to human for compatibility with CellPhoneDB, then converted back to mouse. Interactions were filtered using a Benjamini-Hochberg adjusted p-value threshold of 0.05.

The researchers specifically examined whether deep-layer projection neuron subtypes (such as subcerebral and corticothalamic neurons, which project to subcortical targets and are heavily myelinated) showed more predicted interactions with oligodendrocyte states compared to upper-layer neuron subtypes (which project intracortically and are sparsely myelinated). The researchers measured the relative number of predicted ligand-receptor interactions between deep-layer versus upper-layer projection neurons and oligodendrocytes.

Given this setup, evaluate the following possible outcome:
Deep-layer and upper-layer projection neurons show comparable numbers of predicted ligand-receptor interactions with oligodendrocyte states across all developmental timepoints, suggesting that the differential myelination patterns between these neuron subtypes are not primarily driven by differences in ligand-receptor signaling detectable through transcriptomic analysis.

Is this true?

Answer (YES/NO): NO